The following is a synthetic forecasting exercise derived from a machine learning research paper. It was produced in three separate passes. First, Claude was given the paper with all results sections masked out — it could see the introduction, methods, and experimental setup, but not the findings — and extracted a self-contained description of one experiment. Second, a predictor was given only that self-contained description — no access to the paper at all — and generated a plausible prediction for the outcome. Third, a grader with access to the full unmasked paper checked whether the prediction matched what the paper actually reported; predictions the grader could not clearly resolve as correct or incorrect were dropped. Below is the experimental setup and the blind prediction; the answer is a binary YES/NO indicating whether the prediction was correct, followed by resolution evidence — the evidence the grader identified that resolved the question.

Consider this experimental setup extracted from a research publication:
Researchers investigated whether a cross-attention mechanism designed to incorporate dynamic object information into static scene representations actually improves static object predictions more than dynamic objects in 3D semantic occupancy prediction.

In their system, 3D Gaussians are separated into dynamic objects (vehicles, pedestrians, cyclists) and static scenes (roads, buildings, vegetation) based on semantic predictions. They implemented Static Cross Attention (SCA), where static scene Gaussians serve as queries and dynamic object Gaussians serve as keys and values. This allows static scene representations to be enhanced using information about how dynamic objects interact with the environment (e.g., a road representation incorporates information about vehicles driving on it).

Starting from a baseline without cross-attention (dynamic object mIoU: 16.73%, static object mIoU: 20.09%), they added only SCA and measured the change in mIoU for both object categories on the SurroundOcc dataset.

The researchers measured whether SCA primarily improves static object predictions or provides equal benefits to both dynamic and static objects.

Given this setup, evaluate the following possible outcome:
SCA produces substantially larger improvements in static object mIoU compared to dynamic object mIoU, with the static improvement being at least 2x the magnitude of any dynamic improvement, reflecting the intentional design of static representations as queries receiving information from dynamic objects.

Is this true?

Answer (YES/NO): YES